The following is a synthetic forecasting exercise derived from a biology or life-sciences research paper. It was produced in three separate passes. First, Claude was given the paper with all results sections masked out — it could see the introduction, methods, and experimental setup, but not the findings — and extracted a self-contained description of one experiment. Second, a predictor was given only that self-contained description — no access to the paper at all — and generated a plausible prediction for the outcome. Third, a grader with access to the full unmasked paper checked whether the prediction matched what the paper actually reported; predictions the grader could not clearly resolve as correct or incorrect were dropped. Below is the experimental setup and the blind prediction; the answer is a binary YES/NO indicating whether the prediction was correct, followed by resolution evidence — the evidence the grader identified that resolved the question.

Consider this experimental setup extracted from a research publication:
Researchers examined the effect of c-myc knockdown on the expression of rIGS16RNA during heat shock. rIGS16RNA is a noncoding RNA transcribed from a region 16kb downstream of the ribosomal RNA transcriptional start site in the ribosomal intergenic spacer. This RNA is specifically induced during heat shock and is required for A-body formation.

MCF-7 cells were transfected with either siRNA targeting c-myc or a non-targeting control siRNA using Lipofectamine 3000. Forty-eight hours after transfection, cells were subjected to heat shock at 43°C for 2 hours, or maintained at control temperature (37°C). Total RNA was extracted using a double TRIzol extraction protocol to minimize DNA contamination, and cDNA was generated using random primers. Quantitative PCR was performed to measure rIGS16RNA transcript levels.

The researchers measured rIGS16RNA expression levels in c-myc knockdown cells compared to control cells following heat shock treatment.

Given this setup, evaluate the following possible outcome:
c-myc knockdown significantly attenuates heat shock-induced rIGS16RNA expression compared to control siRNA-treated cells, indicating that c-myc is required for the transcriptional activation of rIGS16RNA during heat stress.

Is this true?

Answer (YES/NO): YES